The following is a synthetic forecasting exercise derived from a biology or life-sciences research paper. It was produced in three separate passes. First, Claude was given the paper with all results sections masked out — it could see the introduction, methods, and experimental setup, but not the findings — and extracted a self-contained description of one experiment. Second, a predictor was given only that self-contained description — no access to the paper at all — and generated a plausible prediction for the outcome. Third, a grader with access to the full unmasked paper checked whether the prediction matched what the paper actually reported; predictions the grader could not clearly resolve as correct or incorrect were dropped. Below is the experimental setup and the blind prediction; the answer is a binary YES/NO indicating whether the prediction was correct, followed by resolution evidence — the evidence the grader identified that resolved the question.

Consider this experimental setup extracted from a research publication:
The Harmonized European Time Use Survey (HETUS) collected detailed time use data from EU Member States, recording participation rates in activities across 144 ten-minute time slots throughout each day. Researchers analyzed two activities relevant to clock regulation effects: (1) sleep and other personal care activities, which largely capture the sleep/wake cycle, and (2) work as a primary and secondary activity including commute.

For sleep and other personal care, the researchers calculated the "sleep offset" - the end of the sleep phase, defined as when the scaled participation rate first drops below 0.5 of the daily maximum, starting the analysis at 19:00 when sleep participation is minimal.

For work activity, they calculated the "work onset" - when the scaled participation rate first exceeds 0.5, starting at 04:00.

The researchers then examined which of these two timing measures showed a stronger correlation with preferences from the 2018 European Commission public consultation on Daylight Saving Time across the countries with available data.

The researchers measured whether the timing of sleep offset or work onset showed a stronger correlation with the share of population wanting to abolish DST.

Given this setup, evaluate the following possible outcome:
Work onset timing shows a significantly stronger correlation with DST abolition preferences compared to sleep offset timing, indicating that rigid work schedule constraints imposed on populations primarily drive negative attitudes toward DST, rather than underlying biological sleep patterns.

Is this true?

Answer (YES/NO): NO